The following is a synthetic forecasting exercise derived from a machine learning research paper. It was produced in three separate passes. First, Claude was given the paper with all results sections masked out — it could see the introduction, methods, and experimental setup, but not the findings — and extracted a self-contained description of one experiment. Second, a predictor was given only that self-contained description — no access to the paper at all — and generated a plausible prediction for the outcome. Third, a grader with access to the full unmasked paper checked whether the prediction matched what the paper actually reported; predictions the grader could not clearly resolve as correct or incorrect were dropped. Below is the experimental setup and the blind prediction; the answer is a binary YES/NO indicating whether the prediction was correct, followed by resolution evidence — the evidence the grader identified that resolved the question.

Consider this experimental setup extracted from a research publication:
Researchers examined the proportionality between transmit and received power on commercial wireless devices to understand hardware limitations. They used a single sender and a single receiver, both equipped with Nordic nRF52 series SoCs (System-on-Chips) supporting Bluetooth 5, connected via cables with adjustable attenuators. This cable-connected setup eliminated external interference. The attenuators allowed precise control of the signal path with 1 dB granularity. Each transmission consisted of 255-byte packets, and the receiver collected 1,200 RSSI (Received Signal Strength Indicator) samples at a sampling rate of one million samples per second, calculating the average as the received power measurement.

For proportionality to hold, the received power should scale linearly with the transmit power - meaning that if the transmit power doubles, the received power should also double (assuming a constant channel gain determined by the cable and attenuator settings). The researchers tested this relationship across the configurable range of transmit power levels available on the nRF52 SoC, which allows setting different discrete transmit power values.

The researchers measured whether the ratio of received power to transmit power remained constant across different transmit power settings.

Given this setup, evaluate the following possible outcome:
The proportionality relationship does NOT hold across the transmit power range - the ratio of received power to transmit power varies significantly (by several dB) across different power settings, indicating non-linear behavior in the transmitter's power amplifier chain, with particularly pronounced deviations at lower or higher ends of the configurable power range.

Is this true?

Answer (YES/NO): YES